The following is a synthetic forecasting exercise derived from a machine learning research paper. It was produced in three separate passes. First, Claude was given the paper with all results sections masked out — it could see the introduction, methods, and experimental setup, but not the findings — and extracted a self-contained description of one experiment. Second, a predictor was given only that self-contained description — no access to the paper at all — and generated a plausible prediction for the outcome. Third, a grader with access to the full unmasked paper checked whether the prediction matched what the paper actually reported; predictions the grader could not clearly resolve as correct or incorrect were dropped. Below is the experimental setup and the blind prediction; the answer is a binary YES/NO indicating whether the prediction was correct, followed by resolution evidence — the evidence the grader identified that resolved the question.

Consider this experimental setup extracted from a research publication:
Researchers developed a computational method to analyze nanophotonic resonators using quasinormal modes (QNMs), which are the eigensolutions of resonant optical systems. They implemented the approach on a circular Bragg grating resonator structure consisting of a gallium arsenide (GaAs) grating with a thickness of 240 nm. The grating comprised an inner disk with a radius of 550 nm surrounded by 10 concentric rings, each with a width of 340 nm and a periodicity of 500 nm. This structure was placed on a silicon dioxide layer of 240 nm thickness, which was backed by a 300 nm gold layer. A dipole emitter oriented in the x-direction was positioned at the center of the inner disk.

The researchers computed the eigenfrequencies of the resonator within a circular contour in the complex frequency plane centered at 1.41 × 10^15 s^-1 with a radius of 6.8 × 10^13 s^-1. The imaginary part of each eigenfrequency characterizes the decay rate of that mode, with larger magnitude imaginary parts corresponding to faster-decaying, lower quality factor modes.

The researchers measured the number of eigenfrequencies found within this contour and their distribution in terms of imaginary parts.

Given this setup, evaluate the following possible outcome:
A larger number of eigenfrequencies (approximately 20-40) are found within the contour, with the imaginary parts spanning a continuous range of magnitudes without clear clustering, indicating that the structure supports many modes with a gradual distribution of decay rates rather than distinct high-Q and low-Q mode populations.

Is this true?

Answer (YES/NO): NO